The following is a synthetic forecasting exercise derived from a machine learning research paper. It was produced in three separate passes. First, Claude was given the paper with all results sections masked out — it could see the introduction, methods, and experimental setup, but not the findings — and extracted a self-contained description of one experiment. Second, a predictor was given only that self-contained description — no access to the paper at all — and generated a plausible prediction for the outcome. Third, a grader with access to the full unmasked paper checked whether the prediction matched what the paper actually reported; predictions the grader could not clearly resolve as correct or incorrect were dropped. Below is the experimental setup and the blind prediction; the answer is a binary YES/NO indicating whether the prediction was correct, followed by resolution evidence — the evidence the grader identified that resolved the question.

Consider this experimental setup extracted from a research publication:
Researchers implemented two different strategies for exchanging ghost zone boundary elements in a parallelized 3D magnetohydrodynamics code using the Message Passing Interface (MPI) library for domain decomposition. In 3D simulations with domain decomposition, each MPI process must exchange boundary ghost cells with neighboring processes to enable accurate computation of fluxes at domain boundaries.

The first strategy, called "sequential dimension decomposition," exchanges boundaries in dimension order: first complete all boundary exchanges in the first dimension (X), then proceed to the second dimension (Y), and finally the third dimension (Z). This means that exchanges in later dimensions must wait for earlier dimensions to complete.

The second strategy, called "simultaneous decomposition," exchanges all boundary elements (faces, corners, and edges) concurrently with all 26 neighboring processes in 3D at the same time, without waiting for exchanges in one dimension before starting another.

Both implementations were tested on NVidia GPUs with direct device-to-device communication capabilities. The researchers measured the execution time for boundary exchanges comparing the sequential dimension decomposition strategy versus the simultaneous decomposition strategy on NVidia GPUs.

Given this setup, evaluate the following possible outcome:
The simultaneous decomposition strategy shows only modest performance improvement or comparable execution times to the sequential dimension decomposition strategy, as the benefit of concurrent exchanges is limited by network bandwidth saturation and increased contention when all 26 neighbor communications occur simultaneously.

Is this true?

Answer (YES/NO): NO